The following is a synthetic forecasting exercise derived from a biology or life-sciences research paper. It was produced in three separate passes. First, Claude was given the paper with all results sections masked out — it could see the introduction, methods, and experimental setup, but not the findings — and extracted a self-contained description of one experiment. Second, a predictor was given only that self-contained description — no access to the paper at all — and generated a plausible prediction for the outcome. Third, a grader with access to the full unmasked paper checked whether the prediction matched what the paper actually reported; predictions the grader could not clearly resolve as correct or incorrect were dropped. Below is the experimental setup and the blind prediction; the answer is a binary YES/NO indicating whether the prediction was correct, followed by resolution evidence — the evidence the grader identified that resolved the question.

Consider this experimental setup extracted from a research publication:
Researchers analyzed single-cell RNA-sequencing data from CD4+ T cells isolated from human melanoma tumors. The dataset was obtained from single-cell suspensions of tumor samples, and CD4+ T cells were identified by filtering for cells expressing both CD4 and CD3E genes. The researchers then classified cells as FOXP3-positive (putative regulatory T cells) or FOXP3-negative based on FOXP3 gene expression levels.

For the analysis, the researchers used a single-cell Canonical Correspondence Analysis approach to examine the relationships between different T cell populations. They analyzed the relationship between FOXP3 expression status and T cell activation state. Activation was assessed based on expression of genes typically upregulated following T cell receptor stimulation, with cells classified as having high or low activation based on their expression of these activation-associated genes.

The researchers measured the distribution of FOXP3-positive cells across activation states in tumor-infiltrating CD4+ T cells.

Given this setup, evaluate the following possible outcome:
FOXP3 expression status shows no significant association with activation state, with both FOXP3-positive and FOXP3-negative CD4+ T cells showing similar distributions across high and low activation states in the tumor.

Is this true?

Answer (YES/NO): NO